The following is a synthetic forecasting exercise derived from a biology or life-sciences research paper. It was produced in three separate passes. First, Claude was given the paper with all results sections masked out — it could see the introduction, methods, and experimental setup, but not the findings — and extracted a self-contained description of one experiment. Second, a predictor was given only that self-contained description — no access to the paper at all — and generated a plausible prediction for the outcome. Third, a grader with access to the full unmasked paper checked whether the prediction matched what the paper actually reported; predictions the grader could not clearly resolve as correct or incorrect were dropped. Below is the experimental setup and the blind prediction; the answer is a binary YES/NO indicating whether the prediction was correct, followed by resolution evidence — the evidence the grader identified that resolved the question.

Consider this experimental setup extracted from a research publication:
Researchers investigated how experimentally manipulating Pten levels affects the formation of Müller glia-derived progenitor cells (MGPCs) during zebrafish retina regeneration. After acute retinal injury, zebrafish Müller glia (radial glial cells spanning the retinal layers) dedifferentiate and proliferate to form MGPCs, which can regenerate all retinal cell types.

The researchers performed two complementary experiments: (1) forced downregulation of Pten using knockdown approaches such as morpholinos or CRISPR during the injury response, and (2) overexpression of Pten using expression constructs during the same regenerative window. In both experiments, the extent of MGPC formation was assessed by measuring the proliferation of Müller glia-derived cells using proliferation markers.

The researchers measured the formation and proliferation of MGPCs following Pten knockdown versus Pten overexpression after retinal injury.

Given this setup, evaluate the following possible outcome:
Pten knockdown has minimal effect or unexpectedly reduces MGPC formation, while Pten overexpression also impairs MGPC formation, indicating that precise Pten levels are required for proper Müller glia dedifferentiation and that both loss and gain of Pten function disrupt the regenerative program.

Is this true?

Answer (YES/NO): NO